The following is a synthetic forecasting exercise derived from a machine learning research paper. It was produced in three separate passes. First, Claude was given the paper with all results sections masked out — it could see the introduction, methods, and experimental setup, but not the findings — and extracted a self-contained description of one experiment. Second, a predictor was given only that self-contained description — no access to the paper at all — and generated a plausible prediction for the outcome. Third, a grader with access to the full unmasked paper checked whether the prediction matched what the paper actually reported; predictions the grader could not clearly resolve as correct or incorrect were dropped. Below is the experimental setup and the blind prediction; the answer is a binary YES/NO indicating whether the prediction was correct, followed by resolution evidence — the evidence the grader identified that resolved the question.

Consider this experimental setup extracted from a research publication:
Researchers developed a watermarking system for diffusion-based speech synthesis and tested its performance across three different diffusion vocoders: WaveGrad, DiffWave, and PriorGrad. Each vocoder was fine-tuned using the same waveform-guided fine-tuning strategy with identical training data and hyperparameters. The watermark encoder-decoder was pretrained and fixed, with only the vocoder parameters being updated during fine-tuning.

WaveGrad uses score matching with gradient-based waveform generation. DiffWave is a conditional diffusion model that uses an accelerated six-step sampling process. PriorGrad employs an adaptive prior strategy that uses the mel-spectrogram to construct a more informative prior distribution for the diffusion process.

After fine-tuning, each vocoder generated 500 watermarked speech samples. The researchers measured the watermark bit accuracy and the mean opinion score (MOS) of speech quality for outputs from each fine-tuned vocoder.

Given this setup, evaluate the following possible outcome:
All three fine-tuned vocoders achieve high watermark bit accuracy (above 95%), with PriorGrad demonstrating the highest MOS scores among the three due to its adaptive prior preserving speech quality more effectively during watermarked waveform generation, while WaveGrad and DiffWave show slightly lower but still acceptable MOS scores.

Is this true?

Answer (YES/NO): NO